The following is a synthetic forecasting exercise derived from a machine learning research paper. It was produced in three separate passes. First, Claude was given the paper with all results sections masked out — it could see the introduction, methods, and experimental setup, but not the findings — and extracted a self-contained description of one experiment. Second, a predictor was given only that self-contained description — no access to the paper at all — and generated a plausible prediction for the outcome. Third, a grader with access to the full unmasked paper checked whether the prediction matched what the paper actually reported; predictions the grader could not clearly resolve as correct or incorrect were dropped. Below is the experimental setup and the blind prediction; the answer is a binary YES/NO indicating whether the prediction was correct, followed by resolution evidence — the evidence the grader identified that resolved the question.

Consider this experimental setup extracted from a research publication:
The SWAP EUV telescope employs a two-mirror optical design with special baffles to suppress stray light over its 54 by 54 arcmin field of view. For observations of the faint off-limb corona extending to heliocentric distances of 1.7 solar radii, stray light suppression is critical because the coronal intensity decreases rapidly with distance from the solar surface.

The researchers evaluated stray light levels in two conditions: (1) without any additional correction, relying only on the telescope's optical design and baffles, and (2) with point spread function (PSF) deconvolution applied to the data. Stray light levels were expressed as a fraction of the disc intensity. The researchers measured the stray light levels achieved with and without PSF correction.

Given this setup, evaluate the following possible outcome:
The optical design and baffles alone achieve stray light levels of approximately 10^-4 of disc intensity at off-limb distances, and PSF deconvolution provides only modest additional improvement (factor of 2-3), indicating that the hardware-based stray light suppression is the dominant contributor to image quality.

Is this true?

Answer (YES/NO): NO